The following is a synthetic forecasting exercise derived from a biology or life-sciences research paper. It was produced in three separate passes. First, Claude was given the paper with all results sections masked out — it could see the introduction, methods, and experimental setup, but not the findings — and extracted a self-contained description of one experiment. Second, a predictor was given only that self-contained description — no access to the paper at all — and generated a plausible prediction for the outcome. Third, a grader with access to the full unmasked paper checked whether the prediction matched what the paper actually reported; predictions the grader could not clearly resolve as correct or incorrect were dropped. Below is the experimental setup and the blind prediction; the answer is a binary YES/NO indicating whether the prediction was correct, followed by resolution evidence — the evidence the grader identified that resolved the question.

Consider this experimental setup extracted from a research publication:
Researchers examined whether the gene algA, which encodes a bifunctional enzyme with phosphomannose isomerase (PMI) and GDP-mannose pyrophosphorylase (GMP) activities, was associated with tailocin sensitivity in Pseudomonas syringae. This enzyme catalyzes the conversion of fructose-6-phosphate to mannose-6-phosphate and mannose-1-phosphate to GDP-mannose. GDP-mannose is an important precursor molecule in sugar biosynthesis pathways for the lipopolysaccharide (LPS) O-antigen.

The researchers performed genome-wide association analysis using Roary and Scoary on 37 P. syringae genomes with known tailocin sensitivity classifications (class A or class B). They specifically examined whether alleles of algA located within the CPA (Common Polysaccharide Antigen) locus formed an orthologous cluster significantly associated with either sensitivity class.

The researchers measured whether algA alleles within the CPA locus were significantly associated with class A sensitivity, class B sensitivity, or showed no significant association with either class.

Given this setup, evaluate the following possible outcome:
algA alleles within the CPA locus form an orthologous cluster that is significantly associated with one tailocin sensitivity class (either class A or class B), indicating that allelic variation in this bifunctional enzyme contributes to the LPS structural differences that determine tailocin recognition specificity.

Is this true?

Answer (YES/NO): YES